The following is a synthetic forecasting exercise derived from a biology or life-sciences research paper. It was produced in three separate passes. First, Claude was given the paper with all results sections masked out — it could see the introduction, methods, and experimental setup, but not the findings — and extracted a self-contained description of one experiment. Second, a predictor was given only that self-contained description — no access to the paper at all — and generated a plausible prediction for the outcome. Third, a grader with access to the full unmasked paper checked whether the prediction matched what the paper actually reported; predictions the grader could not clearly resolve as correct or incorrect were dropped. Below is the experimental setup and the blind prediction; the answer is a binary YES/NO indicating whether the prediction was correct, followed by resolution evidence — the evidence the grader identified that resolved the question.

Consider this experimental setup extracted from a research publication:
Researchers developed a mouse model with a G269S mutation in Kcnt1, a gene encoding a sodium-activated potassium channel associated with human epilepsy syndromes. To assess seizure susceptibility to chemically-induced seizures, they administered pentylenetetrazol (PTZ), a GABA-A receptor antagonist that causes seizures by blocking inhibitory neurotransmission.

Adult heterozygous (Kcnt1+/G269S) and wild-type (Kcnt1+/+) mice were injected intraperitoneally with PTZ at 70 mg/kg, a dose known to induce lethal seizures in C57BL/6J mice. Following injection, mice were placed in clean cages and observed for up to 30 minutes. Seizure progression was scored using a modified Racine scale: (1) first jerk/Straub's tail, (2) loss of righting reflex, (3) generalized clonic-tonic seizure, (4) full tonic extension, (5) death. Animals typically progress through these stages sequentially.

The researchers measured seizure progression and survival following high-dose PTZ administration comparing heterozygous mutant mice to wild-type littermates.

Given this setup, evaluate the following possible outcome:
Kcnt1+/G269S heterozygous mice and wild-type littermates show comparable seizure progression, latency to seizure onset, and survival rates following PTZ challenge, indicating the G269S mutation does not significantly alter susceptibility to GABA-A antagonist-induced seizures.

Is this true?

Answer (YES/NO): YES